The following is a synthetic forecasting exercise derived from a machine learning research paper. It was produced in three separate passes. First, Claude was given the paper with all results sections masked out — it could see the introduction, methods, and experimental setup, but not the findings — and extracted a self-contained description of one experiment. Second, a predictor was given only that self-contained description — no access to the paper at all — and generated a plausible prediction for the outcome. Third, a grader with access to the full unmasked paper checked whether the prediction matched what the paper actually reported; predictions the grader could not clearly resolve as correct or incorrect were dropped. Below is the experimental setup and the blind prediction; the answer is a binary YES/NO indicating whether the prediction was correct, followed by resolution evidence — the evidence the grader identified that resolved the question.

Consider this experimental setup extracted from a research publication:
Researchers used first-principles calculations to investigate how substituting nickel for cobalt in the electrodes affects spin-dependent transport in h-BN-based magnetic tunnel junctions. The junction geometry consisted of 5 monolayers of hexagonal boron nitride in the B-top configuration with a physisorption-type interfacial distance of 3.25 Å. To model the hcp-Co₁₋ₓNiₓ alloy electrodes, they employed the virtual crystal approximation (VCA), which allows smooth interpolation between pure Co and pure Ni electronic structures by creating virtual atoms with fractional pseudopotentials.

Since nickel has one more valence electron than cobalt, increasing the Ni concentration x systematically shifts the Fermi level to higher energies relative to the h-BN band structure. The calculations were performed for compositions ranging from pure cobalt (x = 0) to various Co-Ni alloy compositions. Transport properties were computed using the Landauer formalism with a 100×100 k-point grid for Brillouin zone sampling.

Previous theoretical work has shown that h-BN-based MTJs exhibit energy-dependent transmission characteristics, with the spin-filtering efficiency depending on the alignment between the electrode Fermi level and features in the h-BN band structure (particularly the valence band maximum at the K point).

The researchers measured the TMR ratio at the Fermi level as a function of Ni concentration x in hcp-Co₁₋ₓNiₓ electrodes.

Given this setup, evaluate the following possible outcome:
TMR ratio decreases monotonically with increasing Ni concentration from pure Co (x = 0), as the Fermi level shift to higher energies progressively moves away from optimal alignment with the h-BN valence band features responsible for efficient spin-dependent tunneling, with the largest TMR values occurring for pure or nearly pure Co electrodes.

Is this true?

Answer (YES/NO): NO